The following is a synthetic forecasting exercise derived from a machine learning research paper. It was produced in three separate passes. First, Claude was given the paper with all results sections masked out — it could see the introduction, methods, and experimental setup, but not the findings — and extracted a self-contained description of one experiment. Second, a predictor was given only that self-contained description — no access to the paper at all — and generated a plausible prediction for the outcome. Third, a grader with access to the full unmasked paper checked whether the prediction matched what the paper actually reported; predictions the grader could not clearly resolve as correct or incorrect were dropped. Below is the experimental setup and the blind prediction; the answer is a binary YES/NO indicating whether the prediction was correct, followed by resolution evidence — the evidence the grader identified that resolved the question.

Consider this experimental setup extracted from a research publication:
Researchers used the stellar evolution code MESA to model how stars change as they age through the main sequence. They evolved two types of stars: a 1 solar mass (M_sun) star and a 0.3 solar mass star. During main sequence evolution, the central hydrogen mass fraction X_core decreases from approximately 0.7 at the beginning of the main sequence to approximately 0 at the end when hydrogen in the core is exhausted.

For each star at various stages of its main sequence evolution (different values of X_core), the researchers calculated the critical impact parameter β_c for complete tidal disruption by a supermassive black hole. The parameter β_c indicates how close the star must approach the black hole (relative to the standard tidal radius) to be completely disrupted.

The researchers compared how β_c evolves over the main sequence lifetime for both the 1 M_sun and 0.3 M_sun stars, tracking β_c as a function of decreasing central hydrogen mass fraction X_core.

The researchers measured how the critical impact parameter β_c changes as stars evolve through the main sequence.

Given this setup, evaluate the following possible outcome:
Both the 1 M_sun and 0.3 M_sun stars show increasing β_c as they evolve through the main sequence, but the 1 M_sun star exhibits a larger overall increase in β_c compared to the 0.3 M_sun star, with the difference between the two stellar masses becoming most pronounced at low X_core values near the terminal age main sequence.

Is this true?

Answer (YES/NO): NO